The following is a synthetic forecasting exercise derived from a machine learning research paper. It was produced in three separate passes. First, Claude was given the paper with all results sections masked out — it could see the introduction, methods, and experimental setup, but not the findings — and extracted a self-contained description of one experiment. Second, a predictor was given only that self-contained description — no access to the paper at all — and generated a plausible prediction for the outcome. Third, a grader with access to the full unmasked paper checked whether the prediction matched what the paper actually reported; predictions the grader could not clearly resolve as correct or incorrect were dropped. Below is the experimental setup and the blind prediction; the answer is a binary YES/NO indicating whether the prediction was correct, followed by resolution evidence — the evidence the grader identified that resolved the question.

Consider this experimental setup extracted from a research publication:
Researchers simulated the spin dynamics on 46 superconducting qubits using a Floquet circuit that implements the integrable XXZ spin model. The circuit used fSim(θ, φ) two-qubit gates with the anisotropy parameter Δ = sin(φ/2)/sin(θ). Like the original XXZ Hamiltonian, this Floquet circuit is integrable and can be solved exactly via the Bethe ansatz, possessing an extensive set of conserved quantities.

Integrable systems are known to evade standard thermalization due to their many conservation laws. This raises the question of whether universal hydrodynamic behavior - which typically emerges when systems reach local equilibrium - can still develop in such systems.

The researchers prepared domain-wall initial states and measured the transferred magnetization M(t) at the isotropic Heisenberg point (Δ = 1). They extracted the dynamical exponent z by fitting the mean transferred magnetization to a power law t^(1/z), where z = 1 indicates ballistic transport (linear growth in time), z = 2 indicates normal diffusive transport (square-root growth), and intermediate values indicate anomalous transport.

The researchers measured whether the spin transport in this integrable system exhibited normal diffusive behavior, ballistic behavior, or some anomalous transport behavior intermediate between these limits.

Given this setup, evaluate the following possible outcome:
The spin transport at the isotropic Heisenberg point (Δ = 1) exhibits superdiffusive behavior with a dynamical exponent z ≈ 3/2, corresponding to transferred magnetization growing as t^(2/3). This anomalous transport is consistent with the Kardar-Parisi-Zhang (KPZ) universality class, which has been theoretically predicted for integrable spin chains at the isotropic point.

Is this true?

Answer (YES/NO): NO